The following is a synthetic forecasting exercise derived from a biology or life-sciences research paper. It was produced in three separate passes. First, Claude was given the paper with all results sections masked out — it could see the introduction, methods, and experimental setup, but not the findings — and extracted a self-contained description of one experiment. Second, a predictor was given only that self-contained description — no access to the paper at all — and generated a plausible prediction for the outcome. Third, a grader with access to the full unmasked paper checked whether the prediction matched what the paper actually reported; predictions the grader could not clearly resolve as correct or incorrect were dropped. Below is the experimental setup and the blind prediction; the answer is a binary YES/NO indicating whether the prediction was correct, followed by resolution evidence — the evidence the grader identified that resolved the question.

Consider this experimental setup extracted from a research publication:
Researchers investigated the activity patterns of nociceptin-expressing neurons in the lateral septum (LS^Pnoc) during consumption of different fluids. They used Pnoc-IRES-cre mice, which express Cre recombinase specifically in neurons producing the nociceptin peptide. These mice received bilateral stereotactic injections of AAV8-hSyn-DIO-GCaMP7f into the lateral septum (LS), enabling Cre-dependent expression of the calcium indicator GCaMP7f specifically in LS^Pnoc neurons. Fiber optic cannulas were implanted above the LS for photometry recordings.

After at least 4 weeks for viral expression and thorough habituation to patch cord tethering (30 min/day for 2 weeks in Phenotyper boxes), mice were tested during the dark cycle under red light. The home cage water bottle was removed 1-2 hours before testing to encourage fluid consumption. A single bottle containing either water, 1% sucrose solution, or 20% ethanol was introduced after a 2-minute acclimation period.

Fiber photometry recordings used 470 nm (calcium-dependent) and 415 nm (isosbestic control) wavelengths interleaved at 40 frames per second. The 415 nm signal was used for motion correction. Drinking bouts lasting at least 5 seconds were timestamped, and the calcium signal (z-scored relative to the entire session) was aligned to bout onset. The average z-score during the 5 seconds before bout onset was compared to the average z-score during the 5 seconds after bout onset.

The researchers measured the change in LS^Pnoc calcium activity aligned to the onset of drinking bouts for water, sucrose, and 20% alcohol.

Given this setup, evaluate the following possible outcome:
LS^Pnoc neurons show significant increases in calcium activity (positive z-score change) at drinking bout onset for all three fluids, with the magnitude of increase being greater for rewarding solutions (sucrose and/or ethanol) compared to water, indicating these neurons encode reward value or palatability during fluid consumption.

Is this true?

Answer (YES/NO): NO